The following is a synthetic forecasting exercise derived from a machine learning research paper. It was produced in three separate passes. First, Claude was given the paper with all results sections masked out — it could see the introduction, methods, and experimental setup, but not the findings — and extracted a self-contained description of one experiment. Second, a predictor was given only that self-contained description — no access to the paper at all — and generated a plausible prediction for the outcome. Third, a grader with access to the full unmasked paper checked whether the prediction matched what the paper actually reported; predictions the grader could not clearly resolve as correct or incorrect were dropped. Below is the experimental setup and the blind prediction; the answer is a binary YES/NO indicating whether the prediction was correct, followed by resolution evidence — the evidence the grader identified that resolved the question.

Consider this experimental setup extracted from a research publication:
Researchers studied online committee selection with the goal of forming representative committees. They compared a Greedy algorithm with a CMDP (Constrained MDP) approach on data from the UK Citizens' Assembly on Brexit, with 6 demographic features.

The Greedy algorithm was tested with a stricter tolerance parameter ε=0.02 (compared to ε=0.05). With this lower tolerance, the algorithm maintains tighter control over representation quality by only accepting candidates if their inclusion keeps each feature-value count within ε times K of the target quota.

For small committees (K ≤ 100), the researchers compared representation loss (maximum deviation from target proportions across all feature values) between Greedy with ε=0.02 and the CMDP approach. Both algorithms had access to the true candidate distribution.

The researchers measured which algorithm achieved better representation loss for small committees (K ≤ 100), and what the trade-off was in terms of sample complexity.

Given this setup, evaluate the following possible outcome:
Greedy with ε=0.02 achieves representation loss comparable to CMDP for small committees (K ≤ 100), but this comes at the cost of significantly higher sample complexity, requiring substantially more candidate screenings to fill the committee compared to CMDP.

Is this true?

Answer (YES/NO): NO